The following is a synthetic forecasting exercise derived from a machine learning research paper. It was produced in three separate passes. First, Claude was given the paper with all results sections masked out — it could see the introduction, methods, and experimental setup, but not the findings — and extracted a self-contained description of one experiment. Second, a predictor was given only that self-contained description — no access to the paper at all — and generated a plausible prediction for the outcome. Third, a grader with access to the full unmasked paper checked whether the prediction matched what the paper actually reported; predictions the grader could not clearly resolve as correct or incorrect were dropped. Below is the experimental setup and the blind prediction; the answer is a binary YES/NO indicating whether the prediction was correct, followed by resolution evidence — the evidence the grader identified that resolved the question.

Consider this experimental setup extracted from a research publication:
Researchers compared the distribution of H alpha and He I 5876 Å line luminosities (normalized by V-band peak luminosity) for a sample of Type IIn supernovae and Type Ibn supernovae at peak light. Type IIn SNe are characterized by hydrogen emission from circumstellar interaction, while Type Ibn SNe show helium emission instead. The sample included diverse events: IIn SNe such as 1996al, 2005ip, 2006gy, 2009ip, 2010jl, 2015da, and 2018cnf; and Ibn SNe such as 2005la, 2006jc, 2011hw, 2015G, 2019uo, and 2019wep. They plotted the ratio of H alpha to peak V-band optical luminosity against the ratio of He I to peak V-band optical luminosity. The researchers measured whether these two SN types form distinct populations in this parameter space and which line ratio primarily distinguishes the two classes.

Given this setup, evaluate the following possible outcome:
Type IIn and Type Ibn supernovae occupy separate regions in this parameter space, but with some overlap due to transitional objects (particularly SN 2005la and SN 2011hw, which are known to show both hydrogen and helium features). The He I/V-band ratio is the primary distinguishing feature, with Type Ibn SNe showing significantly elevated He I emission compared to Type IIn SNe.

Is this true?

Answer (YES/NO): NO